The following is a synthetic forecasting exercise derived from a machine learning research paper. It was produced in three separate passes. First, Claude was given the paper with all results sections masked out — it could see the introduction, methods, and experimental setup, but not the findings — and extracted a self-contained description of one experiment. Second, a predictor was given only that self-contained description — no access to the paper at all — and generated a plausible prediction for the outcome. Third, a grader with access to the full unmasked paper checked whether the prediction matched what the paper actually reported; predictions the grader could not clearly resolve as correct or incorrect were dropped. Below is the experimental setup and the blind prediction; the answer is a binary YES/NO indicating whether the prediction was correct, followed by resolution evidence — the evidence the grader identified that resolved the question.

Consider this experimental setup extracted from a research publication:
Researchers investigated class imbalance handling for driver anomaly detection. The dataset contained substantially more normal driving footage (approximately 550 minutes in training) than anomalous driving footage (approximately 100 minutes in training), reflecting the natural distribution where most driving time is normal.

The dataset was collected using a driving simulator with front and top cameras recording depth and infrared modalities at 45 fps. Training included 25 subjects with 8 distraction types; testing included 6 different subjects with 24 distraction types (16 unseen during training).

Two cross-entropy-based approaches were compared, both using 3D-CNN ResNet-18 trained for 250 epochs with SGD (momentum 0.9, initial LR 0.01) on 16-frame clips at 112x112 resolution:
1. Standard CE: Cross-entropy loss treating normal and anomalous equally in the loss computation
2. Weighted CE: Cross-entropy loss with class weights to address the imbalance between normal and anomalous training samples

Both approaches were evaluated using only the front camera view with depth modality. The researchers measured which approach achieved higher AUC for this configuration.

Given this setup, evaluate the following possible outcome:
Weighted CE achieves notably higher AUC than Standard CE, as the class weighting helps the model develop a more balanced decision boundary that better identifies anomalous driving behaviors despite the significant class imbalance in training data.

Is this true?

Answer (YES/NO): YES